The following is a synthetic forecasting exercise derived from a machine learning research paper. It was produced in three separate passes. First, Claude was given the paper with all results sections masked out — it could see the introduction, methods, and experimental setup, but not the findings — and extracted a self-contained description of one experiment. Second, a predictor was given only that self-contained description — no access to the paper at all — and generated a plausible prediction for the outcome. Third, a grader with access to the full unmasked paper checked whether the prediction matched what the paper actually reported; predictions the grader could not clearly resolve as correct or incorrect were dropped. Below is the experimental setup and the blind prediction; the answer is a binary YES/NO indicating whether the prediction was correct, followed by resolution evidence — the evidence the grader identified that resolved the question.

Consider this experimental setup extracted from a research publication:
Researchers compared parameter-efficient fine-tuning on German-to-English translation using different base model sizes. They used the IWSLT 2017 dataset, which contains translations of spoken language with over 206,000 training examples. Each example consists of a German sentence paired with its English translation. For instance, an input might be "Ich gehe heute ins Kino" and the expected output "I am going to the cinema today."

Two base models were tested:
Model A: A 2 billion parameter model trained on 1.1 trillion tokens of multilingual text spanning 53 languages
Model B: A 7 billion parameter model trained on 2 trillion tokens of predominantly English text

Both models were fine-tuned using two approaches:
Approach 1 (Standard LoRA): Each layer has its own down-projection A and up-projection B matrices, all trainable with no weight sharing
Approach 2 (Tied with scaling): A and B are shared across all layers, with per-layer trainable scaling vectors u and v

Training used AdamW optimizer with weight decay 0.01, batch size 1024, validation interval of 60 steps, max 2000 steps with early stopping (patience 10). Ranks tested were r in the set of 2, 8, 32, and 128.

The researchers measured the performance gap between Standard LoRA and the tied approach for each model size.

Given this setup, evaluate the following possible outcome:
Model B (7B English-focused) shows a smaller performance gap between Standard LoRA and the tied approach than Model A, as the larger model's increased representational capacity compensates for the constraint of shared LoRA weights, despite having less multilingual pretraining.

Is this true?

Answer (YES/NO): YES